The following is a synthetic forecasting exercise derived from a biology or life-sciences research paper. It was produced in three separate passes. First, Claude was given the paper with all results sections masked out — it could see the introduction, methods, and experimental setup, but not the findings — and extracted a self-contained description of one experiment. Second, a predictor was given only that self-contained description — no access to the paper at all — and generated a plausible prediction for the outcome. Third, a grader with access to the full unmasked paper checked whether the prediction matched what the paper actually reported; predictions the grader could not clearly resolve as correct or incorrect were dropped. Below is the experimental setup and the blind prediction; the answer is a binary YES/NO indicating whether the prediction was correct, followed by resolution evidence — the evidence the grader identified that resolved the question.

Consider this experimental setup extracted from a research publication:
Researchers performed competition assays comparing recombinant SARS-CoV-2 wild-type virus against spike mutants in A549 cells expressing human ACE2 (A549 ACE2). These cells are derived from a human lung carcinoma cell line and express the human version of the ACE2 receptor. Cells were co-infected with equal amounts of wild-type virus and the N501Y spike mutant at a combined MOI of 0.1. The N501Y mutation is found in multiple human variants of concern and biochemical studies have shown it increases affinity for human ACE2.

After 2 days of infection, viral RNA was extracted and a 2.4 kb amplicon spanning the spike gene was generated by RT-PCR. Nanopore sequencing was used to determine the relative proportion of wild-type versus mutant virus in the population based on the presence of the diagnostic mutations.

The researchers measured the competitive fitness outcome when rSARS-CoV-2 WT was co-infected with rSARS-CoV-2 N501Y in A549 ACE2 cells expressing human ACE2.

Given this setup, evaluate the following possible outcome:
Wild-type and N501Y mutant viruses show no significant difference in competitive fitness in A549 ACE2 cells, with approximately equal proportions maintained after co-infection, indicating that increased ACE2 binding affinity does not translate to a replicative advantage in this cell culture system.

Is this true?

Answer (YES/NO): YES